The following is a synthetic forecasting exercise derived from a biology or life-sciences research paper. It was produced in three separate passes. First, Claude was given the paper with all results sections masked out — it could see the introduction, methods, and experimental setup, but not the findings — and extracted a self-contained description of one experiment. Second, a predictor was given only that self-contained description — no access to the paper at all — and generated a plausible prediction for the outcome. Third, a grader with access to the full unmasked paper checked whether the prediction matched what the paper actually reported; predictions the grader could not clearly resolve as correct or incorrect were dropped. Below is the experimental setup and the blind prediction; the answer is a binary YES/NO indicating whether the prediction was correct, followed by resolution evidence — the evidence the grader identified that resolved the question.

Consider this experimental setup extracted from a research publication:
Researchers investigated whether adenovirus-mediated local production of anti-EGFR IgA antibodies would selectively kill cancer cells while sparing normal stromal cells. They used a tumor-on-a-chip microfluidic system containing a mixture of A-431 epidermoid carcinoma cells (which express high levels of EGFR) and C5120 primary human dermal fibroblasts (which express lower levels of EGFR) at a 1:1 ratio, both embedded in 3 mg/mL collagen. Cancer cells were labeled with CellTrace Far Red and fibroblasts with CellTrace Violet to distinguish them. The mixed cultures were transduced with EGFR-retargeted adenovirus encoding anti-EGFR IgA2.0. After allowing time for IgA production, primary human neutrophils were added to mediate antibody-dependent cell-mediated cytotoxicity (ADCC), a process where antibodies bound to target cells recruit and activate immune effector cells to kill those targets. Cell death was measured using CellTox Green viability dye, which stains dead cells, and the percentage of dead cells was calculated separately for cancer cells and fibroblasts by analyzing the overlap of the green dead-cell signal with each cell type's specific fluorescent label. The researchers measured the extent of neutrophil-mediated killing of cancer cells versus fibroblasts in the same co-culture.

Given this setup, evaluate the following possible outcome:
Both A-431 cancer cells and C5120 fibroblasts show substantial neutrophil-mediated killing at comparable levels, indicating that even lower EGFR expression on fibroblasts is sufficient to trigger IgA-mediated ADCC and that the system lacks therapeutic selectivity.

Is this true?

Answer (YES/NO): NO